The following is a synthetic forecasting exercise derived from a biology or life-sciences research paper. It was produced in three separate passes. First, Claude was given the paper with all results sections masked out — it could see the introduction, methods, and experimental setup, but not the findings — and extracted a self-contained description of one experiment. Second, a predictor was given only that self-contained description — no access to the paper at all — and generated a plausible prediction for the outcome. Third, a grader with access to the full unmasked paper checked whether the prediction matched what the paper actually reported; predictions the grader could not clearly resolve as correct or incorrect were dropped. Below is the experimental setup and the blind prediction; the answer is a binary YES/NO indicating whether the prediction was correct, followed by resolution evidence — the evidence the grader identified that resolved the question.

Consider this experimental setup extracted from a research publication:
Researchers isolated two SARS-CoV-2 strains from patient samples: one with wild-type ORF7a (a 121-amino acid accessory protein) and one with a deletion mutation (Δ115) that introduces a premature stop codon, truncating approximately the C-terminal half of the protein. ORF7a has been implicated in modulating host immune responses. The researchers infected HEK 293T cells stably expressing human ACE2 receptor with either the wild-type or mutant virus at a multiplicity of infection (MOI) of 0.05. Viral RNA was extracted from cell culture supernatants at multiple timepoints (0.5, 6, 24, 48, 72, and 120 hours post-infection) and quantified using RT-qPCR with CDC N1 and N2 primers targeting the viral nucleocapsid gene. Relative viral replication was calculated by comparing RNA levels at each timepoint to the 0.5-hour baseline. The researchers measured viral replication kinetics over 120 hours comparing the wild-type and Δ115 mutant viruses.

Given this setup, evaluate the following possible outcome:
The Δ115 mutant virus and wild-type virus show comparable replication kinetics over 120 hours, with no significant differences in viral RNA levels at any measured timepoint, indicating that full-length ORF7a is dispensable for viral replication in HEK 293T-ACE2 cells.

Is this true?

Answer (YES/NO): NO